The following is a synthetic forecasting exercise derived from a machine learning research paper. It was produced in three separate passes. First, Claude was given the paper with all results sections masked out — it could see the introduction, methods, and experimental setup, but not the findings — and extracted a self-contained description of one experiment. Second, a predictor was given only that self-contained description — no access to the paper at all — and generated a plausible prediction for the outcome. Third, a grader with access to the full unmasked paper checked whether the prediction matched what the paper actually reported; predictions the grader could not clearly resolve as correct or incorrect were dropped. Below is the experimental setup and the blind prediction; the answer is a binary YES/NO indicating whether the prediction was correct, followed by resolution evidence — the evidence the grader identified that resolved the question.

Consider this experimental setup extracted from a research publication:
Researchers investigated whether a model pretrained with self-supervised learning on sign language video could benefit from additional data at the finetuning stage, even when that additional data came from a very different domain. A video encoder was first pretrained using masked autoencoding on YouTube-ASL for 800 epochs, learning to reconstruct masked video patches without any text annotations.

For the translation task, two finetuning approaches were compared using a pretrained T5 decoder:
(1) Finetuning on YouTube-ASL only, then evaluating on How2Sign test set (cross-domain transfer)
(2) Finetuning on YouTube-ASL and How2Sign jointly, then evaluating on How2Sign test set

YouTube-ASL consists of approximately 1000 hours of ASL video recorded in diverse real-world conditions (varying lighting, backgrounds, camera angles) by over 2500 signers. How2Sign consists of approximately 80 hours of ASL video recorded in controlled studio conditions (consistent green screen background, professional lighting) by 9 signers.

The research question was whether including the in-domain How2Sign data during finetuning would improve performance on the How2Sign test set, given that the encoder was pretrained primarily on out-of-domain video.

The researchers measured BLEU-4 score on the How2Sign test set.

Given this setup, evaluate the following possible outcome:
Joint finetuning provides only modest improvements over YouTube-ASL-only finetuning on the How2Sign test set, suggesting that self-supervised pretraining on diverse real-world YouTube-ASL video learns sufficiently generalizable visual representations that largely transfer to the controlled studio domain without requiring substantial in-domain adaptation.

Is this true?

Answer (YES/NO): NO